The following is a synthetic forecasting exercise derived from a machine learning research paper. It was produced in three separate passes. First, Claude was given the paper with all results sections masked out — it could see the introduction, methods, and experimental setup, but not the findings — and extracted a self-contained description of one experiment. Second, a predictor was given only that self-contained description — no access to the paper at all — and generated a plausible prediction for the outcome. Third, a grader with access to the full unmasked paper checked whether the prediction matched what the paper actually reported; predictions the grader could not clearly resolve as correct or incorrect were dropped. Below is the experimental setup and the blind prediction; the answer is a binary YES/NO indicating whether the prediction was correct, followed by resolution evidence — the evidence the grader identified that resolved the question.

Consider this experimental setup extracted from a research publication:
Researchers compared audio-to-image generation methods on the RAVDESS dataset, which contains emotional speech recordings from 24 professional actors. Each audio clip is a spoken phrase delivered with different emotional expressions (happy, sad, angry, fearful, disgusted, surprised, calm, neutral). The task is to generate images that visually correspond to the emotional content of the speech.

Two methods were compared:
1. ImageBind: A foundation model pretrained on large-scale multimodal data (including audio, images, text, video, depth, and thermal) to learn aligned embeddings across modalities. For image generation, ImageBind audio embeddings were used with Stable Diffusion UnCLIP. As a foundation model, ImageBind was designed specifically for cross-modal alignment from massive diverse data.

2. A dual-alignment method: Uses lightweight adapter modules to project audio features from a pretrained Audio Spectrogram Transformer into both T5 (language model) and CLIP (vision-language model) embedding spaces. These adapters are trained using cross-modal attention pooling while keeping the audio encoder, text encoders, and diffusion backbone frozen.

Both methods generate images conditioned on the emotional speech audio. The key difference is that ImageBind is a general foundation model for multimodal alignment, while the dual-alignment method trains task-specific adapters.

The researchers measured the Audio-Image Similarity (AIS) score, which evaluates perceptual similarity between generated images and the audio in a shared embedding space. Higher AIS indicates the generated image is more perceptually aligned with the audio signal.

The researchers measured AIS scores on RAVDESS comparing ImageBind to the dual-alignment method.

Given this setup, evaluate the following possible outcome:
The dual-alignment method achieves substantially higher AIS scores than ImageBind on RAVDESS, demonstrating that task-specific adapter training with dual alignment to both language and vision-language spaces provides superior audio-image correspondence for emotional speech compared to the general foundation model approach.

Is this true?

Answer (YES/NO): NO